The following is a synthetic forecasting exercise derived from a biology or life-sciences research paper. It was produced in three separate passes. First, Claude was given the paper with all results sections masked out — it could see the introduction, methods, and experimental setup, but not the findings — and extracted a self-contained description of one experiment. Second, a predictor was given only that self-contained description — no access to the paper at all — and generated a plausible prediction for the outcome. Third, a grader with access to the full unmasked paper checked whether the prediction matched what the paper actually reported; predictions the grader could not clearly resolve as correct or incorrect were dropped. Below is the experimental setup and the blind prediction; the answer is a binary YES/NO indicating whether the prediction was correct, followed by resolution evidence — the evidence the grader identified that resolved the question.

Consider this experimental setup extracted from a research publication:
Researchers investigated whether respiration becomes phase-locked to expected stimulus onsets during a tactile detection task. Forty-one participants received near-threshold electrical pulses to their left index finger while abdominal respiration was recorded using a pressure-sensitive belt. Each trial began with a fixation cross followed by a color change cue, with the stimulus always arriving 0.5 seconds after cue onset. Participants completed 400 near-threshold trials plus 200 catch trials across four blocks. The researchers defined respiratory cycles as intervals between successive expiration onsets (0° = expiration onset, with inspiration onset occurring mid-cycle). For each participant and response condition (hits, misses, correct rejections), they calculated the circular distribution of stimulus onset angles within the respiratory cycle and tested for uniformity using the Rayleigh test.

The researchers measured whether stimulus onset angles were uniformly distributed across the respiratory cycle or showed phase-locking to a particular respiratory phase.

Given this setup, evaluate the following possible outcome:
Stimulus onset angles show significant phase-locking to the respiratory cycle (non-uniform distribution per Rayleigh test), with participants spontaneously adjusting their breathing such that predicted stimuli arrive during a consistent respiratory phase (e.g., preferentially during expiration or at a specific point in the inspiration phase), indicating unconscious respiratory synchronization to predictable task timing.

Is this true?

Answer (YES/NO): YES